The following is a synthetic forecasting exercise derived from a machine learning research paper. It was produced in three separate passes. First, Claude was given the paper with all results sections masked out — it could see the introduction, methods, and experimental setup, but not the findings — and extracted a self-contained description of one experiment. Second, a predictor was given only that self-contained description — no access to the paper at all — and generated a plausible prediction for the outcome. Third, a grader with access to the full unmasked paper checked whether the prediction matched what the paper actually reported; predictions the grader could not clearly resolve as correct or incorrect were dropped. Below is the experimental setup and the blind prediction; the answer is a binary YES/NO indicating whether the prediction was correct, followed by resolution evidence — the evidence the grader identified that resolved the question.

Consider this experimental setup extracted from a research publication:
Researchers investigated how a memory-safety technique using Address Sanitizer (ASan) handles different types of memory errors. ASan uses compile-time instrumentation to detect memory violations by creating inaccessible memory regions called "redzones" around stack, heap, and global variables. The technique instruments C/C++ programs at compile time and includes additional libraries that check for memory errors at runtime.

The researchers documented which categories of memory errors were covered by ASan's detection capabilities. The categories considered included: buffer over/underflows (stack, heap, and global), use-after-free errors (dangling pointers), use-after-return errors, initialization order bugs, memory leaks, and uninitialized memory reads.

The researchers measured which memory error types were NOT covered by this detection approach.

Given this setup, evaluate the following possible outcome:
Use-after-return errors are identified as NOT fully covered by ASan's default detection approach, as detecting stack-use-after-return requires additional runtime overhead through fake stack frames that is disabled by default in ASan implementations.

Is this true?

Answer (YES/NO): YES